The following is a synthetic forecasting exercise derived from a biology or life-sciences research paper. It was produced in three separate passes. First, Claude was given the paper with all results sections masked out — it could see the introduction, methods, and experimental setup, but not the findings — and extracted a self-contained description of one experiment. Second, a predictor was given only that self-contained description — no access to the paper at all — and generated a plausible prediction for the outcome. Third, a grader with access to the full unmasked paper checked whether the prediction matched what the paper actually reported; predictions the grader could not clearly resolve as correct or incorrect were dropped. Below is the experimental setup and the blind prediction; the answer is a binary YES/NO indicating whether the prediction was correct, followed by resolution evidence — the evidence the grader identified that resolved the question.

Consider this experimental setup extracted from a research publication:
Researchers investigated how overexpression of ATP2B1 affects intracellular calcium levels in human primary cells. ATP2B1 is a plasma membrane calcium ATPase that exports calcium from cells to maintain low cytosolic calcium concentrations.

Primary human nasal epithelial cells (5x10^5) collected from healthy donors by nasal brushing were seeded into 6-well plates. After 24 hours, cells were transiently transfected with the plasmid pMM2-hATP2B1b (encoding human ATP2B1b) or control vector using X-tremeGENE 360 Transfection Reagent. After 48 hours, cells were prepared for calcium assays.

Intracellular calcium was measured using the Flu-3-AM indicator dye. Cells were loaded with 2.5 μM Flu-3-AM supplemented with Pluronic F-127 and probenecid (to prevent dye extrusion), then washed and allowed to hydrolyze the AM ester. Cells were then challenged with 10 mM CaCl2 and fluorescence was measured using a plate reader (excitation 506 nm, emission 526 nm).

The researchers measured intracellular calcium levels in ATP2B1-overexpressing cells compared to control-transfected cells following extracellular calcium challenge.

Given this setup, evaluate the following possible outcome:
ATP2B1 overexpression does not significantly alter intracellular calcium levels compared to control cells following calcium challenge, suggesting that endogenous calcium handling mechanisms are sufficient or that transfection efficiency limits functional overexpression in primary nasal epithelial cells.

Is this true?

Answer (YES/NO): NO